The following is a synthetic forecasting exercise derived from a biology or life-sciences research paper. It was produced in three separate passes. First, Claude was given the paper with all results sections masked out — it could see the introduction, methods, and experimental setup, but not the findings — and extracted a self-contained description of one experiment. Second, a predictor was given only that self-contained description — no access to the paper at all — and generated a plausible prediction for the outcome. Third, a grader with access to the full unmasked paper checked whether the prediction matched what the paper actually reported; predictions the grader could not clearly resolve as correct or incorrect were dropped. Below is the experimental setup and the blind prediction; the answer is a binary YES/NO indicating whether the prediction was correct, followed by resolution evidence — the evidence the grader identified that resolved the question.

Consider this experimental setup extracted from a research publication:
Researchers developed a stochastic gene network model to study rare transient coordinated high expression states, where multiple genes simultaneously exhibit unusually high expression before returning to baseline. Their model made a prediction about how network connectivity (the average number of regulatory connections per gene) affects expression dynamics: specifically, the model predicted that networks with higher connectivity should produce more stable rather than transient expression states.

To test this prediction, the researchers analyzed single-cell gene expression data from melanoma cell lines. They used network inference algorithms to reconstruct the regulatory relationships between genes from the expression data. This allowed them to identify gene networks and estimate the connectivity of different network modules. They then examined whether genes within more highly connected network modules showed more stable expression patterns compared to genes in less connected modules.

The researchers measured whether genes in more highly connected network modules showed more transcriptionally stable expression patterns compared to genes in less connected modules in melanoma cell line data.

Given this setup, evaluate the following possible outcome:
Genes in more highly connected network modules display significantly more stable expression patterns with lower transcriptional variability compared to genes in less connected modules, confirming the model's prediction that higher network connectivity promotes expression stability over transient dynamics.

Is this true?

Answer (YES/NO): YES